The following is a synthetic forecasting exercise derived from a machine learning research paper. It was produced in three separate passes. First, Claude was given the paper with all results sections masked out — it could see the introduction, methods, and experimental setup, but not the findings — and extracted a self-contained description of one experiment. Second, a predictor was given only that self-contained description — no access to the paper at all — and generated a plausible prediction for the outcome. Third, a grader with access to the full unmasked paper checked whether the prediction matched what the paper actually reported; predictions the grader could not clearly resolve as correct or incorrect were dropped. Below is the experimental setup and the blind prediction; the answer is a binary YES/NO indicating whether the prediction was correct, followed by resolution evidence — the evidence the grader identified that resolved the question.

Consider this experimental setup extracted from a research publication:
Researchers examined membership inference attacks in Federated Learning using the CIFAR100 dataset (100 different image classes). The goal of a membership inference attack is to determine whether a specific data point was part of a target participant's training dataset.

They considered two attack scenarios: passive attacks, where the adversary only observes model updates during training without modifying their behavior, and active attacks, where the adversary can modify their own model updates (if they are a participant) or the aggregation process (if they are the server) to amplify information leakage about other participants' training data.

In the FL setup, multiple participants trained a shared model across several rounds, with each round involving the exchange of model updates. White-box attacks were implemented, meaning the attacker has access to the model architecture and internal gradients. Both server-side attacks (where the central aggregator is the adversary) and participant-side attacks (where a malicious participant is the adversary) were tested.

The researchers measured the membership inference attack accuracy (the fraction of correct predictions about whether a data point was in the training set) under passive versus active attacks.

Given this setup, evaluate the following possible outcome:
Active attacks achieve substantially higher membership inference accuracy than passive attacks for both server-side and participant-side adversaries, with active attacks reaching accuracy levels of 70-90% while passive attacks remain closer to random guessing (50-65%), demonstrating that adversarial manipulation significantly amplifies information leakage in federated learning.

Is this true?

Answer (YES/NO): NO